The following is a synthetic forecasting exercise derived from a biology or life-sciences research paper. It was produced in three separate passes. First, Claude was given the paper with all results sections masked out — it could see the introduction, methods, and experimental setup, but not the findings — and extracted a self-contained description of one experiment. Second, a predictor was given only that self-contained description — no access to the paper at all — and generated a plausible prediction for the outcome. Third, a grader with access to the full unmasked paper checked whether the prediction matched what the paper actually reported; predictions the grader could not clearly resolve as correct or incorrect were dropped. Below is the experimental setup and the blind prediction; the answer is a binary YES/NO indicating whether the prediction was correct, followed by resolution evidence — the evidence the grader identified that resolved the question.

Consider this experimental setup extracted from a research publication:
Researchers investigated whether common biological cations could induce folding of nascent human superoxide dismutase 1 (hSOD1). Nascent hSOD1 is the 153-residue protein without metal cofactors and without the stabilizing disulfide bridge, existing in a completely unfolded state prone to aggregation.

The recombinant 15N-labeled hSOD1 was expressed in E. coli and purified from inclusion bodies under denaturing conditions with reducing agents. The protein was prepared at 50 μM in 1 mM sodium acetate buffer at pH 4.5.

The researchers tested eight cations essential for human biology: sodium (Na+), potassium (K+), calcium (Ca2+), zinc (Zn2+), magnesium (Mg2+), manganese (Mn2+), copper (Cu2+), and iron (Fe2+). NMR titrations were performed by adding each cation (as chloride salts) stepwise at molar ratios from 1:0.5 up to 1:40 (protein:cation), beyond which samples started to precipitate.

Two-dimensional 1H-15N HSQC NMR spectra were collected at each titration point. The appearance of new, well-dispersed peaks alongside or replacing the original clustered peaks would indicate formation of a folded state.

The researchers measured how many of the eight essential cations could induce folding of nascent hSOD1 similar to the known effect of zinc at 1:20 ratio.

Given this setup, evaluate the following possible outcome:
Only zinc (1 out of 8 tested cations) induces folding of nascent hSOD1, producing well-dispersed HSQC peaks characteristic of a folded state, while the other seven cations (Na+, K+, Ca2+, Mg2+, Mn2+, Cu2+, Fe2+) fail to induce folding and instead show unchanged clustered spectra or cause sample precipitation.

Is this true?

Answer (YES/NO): NO